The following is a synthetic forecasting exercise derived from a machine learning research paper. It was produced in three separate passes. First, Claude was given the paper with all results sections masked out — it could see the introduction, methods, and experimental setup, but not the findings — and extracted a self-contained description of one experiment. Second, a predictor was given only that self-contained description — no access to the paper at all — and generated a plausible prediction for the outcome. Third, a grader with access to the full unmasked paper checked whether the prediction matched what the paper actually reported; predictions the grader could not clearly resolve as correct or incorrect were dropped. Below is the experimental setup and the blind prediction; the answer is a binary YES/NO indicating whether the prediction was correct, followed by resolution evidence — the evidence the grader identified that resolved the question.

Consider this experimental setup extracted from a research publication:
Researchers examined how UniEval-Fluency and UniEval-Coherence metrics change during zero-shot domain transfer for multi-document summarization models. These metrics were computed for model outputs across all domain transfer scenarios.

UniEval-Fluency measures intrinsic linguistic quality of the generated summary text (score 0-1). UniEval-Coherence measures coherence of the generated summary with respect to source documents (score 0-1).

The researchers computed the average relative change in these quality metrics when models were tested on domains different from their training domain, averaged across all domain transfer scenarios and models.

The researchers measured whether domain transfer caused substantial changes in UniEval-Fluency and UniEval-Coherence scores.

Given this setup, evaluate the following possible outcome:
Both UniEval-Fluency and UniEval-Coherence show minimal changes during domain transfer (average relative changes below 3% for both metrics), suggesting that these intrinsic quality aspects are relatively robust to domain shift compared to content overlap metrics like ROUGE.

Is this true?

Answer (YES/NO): NO